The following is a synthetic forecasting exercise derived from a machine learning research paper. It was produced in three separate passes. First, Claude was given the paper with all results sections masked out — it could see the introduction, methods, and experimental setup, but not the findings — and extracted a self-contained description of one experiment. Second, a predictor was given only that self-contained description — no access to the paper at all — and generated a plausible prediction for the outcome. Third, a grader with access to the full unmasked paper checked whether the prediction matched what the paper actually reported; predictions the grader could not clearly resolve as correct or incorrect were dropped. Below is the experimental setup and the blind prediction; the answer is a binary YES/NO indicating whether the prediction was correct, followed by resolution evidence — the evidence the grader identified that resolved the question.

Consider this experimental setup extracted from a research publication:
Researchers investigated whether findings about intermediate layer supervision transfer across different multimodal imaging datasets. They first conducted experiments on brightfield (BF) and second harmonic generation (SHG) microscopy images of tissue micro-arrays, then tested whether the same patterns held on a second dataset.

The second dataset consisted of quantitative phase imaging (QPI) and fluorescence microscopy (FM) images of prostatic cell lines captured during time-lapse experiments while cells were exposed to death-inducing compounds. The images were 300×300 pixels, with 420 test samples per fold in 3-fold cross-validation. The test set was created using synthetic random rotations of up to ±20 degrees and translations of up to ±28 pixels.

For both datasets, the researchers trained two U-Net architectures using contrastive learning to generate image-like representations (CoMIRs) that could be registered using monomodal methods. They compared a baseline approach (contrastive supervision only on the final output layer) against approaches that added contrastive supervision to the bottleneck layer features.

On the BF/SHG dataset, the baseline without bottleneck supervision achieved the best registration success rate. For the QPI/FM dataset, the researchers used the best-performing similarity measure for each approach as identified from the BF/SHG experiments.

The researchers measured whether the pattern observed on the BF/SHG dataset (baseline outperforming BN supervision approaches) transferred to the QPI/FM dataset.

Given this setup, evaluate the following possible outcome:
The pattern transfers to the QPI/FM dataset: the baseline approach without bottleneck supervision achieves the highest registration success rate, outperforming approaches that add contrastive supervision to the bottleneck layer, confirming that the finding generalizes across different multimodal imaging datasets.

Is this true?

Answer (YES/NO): YES